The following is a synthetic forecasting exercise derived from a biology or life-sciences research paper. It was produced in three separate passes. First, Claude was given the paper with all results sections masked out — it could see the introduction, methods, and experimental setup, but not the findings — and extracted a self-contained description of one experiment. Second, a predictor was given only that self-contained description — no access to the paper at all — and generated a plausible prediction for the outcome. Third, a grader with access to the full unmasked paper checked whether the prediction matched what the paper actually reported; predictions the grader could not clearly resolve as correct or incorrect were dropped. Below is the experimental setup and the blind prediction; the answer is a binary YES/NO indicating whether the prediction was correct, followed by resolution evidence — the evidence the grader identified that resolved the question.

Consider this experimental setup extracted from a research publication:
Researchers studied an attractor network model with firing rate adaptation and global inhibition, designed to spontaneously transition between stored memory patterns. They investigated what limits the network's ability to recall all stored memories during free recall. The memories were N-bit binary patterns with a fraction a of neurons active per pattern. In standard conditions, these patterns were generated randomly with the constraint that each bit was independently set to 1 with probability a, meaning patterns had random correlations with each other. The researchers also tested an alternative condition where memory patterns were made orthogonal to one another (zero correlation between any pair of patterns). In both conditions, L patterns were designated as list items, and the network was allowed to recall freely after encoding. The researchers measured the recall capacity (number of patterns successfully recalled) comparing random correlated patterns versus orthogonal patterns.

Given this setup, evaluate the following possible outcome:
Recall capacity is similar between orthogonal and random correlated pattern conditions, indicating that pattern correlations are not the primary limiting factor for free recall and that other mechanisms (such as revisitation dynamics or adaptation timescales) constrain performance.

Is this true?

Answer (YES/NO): NO